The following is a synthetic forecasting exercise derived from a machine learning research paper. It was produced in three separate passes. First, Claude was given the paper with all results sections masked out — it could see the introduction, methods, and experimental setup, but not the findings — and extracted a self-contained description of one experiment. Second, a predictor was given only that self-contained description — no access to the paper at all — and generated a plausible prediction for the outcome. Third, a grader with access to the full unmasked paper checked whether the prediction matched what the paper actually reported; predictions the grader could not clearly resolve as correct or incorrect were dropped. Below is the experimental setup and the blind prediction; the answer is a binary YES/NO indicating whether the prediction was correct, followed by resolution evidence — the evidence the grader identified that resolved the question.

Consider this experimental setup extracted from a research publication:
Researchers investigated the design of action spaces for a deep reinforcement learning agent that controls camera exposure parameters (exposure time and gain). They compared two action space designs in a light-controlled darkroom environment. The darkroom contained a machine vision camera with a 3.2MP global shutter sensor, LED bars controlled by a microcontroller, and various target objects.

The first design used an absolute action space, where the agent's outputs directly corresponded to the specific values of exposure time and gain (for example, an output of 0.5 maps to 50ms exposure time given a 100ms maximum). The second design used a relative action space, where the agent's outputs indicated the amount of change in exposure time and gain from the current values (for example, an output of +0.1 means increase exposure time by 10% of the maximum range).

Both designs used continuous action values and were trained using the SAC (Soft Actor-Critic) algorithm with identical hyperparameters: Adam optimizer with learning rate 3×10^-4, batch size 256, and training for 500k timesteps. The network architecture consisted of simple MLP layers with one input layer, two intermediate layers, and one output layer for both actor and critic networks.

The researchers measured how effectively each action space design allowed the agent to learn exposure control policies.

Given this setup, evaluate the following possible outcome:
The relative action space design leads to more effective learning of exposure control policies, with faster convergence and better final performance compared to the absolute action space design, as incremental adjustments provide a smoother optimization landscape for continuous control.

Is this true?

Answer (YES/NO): NO